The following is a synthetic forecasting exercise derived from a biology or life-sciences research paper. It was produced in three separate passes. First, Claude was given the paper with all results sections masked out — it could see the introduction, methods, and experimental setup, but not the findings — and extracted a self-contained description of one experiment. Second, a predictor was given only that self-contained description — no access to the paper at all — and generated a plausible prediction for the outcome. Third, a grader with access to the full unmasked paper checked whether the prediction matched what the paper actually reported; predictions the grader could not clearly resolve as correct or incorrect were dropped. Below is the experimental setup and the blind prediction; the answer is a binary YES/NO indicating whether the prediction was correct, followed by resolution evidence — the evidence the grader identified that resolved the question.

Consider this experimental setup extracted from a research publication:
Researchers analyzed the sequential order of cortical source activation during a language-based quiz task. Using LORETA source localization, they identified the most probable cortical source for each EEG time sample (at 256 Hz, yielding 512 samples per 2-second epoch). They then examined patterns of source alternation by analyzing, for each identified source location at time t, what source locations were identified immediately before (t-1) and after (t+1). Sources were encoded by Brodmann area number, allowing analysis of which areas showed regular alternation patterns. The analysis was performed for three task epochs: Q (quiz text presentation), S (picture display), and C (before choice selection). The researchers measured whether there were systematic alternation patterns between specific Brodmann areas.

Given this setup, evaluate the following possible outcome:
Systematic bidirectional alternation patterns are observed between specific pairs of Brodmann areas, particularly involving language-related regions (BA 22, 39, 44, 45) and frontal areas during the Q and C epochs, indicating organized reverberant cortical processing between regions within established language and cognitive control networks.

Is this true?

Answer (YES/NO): NO